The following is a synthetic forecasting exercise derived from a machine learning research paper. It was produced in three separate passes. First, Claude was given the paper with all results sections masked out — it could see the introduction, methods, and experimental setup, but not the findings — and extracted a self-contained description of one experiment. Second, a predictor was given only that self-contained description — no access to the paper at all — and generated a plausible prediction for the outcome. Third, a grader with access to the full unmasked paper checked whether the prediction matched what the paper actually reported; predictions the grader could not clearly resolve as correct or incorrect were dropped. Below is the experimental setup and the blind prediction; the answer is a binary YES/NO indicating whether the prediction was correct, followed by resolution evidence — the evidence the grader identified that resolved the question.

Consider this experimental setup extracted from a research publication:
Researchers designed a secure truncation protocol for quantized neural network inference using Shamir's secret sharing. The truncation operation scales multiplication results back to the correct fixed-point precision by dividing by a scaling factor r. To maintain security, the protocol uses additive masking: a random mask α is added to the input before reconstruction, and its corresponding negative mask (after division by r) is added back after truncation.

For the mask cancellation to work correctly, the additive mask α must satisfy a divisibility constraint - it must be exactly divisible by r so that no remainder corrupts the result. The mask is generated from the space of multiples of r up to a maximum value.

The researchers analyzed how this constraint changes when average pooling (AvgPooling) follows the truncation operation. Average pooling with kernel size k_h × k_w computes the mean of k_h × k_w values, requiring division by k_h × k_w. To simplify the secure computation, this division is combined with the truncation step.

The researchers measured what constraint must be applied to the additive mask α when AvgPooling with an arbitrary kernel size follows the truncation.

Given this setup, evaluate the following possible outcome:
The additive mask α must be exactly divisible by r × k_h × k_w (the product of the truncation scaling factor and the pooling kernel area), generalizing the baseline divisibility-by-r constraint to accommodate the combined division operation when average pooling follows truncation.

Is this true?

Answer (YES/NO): YES